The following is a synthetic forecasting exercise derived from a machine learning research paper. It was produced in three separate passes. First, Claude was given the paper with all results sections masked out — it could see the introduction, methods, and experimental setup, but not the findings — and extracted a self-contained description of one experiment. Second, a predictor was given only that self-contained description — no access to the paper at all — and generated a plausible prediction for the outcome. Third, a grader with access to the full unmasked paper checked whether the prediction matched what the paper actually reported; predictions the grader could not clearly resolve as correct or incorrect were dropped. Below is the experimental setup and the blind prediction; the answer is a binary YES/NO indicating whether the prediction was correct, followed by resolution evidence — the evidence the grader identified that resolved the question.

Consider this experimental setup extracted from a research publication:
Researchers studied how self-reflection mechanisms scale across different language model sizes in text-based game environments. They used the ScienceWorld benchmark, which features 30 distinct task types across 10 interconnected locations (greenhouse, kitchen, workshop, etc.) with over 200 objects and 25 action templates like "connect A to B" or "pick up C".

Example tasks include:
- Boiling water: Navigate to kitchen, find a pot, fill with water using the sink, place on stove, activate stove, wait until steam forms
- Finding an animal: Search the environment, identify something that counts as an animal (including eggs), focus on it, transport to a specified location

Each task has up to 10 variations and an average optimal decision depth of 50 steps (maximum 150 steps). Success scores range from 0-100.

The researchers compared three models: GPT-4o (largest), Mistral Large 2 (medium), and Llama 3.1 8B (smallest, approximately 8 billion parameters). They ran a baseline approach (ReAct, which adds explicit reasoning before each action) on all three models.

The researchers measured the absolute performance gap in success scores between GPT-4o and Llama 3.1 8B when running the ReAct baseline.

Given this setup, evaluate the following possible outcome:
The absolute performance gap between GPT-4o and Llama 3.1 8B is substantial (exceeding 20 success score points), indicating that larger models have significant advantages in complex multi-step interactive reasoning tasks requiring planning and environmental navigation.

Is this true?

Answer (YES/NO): NO